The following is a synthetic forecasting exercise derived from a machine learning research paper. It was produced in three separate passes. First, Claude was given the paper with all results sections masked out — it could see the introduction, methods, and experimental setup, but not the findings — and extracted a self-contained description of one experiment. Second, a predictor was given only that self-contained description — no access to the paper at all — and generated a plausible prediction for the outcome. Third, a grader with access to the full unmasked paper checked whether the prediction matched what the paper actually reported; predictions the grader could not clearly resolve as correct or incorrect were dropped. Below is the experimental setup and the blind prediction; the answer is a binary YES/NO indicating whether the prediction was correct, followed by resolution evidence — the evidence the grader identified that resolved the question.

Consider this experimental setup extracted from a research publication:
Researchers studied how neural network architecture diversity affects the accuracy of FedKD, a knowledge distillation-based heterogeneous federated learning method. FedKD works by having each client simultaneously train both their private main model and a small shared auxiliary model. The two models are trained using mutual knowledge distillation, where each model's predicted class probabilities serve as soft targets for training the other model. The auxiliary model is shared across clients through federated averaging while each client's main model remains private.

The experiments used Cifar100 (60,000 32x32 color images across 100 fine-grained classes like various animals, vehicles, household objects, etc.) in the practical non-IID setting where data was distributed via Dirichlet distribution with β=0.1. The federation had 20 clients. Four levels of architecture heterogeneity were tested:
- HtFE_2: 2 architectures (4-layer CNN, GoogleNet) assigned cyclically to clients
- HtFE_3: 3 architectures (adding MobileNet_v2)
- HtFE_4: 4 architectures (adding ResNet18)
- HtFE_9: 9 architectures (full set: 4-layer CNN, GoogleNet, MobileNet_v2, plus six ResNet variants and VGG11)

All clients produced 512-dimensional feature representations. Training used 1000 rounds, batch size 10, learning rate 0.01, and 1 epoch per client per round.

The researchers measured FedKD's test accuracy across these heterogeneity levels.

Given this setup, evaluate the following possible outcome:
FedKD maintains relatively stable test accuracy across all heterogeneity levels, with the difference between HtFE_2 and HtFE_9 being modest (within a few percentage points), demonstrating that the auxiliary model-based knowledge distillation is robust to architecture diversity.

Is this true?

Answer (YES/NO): NO